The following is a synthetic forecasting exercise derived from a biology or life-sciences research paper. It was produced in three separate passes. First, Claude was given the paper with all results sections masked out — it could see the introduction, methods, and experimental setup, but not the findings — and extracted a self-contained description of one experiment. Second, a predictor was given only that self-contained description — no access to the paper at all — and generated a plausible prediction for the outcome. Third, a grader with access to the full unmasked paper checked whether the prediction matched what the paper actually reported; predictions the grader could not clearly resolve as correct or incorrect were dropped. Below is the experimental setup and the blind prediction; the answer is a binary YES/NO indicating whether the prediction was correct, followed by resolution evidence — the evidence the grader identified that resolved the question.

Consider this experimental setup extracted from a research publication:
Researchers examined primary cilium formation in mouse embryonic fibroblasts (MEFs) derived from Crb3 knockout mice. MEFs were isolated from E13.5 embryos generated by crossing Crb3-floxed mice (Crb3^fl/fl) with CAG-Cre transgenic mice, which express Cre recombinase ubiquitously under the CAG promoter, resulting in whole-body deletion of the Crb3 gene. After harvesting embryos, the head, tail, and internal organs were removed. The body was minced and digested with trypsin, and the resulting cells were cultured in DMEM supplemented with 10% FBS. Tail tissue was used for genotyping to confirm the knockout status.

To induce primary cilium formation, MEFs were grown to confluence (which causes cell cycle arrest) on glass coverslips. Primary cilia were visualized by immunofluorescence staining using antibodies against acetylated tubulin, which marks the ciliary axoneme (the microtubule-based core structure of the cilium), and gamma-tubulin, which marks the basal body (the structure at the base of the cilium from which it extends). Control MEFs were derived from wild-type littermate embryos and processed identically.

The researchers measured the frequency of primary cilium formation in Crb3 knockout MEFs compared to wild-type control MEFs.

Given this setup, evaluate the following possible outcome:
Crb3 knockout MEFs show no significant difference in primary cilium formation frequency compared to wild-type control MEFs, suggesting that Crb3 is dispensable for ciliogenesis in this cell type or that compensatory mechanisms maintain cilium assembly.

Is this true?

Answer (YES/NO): NO